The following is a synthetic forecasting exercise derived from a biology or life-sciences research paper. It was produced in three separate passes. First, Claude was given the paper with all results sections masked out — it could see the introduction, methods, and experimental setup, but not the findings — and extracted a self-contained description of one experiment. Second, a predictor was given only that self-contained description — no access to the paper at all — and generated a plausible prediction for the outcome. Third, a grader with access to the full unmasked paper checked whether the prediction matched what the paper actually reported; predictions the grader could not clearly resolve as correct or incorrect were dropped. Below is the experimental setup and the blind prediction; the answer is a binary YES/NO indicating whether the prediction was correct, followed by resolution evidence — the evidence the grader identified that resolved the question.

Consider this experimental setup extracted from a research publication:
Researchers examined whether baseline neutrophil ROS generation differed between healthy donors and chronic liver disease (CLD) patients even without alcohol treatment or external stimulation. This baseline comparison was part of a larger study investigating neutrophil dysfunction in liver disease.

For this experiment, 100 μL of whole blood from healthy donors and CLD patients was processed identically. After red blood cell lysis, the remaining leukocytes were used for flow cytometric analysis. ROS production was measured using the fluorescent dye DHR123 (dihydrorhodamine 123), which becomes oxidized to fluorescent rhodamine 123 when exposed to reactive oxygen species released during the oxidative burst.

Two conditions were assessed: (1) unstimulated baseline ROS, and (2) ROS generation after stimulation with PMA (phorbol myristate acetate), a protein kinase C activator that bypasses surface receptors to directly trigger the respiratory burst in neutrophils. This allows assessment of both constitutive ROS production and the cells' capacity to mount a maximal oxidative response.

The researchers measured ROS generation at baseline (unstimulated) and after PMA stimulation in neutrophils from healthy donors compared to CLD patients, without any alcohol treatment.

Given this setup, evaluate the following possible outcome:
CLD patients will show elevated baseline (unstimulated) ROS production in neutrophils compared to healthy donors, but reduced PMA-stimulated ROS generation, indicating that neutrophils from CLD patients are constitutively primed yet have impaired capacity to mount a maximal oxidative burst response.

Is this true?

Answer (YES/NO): NO